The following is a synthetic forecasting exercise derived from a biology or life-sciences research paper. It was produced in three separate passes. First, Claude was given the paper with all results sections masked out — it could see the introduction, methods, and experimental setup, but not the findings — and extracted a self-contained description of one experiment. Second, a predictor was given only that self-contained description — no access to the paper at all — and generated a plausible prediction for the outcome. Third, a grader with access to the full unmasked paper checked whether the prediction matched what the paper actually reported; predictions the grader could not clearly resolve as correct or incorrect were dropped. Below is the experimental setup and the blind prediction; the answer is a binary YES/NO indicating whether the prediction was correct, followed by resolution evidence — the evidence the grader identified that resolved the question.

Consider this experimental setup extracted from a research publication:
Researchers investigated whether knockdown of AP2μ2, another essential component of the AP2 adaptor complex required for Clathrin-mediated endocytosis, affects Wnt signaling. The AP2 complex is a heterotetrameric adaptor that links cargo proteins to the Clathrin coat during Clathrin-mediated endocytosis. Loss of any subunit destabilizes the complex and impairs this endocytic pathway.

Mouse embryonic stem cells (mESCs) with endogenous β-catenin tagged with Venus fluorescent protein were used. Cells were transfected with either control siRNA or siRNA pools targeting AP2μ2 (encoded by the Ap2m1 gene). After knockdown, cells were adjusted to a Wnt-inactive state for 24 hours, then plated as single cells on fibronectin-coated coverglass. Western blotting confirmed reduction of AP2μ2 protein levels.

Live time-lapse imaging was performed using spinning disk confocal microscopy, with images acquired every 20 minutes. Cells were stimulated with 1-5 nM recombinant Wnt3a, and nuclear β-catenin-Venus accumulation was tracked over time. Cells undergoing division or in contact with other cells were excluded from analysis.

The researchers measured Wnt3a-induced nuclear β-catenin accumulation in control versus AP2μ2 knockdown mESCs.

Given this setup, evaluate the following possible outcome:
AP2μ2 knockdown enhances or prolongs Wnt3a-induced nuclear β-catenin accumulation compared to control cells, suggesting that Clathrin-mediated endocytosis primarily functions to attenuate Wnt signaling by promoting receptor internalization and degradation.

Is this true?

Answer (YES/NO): NO